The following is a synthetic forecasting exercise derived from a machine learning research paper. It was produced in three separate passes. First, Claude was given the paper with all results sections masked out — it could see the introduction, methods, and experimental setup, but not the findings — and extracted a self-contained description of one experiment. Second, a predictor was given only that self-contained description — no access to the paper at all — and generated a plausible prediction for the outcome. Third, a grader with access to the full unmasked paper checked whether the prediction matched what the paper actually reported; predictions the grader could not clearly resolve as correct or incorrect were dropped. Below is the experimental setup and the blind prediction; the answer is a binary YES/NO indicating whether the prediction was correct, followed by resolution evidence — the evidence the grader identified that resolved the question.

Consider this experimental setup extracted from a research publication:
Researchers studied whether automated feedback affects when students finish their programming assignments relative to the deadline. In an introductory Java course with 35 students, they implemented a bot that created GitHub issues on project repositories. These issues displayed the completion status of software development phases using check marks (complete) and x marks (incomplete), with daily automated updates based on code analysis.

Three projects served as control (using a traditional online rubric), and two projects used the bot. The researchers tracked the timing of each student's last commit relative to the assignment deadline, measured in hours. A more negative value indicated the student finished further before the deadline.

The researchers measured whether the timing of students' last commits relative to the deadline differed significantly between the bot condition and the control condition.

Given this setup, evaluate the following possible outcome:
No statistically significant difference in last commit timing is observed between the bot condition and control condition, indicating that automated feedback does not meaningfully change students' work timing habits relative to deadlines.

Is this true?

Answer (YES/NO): YES